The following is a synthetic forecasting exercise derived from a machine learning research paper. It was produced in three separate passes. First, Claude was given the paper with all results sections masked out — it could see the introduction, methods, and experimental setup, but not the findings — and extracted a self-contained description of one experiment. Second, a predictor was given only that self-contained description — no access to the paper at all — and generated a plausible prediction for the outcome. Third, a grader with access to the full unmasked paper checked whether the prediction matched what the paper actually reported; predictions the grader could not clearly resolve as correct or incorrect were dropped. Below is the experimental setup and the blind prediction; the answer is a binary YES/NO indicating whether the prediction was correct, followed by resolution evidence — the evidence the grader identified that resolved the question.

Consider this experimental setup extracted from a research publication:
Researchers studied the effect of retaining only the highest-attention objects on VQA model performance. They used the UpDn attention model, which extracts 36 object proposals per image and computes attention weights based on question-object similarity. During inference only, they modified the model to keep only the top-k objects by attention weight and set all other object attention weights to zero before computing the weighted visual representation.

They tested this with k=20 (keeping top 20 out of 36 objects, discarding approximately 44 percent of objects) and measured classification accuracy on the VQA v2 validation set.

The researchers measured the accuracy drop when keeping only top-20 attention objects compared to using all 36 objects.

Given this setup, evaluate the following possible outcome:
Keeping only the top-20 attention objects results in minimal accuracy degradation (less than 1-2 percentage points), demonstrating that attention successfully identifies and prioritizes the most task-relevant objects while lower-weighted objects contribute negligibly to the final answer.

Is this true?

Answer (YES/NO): YES